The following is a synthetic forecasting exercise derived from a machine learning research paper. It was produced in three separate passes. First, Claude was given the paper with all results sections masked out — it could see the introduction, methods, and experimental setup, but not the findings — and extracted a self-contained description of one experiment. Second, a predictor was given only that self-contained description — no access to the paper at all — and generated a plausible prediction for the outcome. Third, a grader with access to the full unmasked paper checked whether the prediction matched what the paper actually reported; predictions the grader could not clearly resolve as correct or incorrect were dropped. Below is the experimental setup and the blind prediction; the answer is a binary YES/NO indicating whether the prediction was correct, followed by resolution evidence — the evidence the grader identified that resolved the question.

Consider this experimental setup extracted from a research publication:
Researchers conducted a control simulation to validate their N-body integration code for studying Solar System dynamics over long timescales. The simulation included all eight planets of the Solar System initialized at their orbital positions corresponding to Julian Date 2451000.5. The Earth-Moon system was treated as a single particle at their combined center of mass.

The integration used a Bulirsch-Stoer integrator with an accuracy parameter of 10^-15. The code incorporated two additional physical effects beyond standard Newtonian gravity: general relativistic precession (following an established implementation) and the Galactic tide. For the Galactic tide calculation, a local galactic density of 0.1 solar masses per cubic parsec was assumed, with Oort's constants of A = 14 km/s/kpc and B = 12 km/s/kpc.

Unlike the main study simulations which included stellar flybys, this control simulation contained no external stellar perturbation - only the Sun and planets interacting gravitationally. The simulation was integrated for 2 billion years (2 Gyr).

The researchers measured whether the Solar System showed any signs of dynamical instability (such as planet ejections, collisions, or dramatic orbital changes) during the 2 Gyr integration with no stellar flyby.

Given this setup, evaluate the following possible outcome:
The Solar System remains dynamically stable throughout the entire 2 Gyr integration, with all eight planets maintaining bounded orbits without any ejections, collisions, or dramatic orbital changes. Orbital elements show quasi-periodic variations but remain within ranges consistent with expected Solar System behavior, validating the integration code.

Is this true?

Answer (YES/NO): YES